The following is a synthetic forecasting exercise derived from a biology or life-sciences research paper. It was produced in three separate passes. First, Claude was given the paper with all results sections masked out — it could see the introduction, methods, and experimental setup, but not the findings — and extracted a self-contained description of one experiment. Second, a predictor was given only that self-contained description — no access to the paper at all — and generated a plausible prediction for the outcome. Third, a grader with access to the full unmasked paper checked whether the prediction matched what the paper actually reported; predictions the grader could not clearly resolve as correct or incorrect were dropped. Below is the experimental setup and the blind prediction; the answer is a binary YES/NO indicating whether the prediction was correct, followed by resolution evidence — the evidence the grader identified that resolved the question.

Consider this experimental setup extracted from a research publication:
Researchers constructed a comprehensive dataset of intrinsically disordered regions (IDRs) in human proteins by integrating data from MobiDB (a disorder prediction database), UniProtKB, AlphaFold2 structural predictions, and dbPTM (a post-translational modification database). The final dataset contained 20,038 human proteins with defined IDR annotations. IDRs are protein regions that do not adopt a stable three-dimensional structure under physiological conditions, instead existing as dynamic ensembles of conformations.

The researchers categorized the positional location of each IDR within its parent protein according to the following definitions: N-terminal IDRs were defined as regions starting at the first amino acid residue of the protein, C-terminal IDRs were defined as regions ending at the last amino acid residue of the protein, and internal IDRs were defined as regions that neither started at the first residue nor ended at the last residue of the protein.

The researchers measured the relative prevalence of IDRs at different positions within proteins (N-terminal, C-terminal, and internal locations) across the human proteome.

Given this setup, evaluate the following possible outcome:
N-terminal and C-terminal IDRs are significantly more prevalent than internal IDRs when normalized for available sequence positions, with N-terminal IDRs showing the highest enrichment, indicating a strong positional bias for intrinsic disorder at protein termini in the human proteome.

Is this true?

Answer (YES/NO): YES